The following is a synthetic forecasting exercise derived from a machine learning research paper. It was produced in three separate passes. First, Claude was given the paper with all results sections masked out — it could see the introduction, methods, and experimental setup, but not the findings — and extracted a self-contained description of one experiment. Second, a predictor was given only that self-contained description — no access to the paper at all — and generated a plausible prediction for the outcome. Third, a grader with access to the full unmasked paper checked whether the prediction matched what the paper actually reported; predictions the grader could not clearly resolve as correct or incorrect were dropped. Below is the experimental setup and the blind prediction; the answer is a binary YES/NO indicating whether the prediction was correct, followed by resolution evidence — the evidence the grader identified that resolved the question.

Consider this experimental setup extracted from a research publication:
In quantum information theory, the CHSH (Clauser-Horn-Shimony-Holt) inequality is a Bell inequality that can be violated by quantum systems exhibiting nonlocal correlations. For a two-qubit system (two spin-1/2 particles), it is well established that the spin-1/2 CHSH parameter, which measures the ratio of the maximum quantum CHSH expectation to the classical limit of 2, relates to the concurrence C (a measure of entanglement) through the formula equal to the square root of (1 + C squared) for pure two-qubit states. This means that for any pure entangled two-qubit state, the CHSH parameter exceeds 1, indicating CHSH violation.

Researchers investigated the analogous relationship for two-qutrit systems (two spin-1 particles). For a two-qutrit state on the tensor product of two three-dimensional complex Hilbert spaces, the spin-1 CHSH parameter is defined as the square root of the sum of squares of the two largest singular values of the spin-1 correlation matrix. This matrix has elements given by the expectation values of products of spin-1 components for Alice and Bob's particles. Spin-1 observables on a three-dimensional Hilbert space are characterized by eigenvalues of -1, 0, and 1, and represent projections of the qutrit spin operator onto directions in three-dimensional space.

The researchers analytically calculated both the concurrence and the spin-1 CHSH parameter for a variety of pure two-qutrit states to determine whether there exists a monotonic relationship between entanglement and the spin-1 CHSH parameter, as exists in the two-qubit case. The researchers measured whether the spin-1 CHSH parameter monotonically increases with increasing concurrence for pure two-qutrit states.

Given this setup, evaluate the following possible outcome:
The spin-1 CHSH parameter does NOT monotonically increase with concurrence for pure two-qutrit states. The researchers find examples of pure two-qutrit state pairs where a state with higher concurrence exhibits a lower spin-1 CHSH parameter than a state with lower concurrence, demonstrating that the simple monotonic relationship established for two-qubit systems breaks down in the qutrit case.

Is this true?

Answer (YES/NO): YES